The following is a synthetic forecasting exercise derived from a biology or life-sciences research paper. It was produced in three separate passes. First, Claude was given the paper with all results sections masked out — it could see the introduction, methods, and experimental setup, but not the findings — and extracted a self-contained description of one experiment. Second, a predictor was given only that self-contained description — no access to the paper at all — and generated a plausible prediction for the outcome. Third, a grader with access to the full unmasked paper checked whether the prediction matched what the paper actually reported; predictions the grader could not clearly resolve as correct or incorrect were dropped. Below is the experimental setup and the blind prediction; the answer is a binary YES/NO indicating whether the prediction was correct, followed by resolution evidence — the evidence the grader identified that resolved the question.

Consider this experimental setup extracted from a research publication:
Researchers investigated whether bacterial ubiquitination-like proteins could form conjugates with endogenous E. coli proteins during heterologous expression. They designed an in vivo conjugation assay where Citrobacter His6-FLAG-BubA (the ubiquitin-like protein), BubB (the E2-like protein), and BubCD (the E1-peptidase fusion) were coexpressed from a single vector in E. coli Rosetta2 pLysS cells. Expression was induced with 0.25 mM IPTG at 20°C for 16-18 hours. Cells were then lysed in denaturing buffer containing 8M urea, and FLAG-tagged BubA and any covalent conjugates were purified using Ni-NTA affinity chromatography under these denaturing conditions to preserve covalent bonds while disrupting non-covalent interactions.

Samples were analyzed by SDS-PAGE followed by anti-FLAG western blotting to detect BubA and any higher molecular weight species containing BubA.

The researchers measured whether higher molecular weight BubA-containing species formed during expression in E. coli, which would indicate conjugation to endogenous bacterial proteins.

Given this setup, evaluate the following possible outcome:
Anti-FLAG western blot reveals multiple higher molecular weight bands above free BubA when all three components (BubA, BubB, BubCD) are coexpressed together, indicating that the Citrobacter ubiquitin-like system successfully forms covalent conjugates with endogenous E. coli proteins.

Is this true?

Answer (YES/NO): YES